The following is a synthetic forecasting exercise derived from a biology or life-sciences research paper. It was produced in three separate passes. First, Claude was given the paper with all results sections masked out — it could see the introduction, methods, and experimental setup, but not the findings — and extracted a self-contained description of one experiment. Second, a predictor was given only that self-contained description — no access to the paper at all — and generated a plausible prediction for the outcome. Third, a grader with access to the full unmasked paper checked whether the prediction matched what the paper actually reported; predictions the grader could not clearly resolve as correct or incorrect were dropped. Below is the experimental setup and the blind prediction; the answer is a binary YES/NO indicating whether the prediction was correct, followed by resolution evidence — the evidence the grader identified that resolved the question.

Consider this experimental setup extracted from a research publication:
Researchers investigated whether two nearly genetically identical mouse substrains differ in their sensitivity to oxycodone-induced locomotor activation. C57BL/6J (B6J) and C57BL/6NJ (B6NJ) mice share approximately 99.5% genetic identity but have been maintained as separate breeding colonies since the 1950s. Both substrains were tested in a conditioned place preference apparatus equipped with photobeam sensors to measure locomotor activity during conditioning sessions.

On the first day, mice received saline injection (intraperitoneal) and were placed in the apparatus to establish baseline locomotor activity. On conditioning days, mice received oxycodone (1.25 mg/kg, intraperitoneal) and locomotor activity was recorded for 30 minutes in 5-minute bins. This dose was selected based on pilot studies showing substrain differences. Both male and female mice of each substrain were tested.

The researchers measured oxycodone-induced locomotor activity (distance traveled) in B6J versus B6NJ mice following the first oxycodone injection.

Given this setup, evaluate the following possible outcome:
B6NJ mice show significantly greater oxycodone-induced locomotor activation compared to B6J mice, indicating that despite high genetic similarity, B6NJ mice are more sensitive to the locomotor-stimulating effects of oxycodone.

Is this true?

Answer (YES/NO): NO